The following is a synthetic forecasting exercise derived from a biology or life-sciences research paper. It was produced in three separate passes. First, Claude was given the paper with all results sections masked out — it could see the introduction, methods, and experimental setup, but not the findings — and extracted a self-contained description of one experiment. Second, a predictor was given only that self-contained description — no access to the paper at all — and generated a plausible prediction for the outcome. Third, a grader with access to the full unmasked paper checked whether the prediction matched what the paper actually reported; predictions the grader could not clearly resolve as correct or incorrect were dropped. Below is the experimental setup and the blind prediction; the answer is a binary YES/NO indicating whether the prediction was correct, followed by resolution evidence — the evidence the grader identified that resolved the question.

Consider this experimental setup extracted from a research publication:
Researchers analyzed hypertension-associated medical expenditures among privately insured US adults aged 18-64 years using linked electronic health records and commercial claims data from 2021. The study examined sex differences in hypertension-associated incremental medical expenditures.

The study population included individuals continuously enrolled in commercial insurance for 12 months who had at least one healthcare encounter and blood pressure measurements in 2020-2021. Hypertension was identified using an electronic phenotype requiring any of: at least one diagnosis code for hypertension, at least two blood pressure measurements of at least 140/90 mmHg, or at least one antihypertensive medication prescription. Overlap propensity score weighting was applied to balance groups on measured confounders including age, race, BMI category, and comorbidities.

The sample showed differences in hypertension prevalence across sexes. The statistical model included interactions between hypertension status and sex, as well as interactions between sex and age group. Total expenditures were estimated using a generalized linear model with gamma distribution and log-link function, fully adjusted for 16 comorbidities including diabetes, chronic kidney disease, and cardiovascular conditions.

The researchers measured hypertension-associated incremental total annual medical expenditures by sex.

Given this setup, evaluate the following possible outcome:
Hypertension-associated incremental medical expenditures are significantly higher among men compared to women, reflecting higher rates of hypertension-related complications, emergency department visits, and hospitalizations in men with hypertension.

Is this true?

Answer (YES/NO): NO